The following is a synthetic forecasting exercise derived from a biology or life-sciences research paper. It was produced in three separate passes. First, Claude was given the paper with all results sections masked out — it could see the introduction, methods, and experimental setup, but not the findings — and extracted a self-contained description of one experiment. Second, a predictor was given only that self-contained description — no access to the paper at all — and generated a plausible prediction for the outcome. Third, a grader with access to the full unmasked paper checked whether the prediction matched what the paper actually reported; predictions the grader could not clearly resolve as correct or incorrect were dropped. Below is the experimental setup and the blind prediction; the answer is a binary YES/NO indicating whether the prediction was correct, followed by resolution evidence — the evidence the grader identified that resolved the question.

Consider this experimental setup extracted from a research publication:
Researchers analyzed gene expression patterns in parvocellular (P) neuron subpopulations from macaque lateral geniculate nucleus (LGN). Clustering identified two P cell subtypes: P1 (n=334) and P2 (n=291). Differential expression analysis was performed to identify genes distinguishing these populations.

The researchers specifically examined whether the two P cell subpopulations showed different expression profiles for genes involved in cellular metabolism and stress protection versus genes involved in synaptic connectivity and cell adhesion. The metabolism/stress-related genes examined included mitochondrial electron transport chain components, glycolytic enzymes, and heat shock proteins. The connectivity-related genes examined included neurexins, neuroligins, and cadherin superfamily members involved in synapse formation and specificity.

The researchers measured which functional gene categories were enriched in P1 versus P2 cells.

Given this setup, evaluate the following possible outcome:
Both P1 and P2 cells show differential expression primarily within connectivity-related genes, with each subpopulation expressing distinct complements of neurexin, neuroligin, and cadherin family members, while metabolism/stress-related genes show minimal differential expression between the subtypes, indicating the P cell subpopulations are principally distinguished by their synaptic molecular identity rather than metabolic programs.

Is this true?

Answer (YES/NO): NO